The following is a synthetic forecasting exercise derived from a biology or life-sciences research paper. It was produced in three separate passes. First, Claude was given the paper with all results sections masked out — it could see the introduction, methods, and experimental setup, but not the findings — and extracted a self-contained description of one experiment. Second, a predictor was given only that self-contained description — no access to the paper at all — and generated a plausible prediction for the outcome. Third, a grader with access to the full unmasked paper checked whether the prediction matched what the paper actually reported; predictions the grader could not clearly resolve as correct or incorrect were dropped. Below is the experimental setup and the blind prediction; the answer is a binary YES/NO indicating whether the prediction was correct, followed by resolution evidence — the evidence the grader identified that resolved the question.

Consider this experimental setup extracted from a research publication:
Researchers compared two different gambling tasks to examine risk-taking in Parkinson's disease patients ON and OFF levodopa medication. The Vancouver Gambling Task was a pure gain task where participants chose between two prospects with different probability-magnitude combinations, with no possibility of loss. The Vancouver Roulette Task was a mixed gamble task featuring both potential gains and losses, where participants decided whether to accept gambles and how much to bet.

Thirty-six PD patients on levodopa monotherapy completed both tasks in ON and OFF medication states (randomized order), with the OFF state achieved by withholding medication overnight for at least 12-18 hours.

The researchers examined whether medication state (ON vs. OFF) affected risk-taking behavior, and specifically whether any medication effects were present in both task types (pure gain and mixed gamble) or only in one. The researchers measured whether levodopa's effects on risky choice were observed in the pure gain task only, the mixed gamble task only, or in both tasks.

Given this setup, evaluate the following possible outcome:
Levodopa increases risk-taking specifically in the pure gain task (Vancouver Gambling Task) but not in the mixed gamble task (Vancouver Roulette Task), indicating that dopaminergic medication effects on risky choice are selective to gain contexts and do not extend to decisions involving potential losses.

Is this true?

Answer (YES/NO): YES